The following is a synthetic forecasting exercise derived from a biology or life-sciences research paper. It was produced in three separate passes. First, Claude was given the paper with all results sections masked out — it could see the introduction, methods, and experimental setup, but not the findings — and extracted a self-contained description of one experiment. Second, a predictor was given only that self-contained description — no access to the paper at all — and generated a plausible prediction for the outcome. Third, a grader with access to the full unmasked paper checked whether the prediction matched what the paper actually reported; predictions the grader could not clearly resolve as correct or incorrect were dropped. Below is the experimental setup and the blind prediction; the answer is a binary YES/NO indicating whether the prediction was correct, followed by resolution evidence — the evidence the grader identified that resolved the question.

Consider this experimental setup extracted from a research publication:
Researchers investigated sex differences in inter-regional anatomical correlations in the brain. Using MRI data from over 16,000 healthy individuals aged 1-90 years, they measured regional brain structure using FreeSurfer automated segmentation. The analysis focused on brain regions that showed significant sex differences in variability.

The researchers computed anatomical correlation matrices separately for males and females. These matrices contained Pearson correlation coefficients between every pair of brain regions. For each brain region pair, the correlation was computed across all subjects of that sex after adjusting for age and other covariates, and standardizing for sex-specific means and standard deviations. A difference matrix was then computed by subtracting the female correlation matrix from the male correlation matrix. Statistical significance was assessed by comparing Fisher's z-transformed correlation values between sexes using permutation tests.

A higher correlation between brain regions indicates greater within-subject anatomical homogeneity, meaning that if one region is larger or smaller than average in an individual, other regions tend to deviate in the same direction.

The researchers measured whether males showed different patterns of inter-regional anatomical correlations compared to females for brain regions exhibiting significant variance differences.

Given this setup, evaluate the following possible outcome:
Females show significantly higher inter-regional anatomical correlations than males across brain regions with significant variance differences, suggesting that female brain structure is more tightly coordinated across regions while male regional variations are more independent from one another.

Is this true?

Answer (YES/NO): NO